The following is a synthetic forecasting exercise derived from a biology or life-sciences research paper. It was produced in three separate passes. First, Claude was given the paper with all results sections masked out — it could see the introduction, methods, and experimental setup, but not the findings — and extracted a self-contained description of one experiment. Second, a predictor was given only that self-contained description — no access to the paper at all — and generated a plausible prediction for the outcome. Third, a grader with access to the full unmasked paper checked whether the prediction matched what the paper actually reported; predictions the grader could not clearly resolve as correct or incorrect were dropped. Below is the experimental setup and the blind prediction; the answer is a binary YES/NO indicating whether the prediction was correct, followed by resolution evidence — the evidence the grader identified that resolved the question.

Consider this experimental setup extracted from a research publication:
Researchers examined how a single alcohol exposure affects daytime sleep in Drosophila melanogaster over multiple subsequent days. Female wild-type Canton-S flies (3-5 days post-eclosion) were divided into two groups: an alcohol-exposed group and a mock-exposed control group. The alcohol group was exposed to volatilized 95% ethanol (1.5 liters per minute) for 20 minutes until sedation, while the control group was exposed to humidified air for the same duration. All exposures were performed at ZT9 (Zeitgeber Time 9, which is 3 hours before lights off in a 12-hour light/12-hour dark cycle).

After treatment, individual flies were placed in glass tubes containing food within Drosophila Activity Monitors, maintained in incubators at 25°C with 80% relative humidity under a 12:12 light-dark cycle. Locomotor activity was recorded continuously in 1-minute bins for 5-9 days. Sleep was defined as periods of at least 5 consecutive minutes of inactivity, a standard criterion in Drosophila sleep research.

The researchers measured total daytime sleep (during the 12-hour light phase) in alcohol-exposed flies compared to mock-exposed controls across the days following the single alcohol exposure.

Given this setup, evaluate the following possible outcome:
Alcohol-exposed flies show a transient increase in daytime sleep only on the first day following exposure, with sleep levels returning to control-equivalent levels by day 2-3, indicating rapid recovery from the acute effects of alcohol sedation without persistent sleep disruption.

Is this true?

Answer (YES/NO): NO